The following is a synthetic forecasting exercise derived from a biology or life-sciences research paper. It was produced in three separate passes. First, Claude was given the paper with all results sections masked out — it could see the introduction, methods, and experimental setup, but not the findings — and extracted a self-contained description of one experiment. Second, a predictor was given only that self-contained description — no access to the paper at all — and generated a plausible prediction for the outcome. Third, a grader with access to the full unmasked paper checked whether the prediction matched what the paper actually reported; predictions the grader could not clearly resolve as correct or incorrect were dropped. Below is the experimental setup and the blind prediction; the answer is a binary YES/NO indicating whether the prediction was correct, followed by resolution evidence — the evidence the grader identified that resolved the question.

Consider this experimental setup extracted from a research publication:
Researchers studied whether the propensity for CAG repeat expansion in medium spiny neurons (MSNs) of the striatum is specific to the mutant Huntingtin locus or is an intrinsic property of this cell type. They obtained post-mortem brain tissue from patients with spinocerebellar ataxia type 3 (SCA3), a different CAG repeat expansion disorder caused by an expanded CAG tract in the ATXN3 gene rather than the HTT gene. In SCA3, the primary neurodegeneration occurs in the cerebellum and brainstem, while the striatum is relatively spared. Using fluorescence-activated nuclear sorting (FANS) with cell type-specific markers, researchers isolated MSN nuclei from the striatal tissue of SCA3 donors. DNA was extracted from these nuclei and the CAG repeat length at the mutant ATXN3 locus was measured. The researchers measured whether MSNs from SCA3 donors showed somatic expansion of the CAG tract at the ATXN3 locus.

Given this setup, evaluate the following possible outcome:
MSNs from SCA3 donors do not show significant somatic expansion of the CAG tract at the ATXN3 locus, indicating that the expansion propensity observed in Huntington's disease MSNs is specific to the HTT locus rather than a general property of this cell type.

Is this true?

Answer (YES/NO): NO